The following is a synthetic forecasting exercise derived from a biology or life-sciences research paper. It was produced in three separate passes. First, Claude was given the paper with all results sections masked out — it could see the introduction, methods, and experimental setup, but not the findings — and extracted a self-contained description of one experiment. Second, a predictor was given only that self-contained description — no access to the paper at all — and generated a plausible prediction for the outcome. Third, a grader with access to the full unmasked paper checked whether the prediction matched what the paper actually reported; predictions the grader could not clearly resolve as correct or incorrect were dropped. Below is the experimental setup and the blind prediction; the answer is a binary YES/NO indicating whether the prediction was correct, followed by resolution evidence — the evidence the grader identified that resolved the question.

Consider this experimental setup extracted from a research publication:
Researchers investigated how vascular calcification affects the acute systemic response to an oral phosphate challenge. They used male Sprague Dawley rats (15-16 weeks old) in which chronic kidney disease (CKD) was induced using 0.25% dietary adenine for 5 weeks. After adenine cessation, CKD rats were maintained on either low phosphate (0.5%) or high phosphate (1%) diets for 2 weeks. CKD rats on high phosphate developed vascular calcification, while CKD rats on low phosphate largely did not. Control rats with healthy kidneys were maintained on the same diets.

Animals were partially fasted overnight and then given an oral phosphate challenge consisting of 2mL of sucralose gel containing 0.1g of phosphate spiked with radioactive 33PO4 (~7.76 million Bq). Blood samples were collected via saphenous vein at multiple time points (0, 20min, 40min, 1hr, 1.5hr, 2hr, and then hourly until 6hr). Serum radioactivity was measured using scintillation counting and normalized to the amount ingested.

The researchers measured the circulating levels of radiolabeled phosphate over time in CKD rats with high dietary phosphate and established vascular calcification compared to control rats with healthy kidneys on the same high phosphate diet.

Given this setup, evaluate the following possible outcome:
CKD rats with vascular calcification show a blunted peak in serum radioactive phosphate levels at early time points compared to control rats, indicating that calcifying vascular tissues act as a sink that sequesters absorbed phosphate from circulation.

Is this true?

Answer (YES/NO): YES